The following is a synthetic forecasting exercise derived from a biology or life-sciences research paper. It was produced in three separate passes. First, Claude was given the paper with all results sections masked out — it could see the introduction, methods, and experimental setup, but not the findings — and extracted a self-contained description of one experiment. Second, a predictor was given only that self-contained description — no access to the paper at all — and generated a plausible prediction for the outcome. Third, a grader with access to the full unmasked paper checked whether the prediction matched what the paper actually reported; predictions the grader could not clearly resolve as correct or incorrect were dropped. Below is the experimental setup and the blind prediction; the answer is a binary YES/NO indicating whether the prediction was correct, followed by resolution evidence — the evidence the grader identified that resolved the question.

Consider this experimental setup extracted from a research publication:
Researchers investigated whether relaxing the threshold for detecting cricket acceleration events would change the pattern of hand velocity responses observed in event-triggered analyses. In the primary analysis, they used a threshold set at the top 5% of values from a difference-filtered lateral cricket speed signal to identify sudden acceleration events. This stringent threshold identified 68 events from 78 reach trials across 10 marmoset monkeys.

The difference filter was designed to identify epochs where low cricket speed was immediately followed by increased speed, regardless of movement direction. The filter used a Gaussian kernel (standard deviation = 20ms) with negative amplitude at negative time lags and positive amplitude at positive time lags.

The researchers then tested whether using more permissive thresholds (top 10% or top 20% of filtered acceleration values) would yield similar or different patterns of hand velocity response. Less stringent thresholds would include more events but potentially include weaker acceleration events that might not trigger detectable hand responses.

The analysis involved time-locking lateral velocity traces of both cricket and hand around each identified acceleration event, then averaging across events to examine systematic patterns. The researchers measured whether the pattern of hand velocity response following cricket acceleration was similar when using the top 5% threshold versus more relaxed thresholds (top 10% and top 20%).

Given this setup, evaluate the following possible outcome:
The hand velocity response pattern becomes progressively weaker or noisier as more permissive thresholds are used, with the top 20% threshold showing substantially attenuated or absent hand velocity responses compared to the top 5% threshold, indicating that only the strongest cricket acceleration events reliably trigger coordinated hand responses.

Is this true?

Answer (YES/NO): NO